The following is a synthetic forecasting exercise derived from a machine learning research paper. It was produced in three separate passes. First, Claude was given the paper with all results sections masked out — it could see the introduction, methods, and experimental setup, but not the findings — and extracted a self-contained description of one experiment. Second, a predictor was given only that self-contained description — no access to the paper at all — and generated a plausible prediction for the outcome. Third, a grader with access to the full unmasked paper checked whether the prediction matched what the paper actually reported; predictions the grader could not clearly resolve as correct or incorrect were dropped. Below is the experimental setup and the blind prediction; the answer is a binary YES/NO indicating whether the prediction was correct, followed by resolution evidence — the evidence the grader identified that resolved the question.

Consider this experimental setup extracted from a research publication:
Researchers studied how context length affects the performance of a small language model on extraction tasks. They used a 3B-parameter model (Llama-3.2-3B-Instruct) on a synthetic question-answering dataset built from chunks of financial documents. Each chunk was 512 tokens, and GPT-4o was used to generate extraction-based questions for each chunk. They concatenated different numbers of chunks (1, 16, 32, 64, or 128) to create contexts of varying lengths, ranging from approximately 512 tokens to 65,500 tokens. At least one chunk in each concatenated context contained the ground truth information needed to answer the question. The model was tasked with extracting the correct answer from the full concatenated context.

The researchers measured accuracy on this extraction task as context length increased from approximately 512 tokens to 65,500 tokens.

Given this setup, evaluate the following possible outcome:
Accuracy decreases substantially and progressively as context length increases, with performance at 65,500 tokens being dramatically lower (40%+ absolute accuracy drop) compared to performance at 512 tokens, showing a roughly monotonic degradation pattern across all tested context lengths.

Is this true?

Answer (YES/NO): NO